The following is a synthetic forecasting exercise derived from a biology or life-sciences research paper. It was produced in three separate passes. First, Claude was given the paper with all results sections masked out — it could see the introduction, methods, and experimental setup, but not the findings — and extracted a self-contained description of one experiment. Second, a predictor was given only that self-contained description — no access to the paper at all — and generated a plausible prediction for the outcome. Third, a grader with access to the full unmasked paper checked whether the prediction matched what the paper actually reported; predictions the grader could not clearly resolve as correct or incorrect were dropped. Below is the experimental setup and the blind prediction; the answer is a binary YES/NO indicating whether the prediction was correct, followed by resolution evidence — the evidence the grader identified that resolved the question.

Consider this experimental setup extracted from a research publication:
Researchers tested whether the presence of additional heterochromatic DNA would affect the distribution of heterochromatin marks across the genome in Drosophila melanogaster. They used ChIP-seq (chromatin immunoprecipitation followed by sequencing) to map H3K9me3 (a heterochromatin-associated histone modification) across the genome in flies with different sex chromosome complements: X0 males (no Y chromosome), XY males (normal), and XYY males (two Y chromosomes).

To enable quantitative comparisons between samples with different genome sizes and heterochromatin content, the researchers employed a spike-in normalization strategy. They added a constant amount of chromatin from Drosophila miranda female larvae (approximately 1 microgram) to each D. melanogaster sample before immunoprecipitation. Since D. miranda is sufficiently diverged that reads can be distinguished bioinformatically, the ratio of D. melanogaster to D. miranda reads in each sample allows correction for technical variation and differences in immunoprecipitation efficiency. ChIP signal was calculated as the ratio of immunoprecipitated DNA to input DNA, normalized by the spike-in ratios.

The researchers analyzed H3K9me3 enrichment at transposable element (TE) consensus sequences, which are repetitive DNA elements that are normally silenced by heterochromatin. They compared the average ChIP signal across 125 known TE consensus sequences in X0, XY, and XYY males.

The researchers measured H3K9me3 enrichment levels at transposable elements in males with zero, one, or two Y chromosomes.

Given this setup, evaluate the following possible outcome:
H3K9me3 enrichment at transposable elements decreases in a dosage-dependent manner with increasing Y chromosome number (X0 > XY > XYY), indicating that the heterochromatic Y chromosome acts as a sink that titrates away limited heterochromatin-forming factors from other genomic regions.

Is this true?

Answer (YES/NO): YES